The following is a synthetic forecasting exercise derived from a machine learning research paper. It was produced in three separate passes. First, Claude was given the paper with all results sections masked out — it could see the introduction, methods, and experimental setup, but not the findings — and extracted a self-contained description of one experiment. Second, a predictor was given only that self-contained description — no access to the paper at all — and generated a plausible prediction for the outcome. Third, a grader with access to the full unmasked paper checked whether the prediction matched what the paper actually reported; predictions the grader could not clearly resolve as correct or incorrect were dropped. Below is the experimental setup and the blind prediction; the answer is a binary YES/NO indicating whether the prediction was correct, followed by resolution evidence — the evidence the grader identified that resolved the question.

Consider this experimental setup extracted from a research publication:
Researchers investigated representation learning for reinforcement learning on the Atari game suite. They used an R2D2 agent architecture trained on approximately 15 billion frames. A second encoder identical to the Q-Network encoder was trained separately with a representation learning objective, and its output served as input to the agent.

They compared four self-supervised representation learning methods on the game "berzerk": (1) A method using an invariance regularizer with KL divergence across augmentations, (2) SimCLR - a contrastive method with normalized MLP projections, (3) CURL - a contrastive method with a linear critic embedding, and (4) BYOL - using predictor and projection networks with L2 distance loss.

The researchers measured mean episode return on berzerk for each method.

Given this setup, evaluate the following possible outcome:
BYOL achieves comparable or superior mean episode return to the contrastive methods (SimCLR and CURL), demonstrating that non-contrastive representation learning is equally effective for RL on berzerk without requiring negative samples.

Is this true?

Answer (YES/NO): NO